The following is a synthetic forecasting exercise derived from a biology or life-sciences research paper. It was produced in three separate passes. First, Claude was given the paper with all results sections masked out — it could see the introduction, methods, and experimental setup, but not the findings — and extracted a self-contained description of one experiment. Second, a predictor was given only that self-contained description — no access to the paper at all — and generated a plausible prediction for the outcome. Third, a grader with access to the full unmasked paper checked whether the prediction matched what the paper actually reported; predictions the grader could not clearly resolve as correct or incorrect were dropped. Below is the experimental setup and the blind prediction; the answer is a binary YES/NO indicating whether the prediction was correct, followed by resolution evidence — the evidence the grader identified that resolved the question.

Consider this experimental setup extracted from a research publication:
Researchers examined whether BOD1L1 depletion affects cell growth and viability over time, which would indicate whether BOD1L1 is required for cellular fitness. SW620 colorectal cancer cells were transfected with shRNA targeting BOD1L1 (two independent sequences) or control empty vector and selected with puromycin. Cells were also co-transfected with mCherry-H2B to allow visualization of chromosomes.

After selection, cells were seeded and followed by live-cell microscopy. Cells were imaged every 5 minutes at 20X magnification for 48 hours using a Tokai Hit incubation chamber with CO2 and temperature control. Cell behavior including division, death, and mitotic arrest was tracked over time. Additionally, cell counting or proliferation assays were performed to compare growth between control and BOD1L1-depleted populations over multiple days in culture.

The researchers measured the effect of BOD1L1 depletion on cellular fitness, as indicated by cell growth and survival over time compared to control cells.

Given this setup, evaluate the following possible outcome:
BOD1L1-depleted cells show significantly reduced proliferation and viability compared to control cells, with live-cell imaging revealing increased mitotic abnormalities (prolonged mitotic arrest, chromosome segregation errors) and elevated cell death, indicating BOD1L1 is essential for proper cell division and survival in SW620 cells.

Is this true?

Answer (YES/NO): YES